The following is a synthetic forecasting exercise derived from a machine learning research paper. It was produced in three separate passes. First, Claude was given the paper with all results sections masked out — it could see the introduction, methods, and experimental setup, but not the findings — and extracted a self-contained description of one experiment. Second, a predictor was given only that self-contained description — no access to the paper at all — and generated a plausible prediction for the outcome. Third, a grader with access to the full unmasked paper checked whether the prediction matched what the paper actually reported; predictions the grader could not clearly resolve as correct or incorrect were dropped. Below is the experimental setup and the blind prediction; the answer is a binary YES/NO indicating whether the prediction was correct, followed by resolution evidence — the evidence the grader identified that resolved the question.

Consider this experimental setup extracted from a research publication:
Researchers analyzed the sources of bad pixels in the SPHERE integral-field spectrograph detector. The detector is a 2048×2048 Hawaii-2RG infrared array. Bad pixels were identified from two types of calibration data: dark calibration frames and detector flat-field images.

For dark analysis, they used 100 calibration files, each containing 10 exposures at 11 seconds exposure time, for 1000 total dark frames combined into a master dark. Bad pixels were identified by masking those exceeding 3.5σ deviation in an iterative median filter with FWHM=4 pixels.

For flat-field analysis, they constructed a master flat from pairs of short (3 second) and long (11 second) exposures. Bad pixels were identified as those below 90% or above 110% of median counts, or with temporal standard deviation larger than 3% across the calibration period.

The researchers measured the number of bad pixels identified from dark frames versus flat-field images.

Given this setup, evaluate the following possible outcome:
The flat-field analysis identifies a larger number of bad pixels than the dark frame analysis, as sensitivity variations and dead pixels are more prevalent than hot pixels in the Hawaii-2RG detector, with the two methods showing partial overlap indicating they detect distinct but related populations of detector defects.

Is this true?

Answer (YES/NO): NO